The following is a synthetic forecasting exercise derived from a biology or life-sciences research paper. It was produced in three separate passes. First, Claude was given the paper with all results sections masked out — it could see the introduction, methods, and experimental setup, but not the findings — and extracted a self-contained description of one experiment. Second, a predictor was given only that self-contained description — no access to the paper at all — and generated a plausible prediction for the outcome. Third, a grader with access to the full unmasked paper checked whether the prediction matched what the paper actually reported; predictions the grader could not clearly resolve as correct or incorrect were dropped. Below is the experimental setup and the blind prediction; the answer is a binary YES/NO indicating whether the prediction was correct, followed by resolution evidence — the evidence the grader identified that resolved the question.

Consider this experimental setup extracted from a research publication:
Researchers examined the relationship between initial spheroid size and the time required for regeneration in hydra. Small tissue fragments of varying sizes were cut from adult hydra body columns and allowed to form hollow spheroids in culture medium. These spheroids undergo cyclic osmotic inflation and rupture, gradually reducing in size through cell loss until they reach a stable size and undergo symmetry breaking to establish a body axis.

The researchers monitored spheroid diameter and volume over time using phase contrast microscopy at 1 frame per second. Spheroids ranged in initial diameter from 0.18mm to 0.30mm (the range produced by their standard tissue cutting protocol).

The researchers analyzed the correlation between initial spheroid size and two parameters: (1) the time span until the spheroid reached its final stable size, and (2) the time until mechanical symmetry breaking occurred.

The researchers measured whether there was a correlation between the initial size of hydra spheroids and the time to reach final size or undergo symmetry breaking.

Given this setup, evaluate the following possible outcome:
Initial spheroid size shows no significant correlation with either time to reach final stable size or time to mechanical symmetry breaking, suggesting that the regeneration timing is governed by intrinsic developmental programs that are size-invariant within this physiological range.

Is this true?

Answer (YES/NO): NO